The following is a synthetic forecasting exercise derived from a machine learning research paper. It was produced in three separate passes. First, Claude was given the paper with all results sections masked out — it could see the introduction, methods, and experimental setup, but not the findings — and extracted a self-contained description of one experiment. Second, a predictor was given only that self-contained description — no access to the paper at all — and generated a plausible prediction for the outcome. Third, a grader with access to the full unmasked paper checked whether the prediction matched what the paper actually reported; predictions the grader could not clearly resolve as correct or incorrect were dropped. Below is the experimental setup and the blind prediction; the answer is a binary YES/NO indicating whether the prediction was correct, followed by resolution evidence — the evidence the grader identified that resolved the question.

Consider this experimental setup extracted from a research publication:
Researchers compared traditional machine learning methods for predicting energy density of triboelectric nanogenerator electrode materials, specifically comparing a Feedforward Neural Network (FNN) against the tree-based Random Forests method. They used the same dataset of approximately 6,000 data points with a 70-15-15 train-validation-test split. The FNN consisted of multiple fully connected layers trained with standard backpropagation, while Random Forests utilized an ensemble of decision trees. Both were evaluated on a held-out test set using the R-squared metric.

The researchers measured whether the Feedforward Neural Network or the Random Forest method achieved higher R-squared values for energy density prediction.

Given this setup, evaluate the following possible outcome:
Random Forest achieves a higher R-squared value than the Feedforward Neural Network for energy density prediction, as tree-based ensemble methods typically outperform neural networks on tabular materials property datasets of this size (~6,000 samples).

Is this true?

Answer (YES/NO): YES